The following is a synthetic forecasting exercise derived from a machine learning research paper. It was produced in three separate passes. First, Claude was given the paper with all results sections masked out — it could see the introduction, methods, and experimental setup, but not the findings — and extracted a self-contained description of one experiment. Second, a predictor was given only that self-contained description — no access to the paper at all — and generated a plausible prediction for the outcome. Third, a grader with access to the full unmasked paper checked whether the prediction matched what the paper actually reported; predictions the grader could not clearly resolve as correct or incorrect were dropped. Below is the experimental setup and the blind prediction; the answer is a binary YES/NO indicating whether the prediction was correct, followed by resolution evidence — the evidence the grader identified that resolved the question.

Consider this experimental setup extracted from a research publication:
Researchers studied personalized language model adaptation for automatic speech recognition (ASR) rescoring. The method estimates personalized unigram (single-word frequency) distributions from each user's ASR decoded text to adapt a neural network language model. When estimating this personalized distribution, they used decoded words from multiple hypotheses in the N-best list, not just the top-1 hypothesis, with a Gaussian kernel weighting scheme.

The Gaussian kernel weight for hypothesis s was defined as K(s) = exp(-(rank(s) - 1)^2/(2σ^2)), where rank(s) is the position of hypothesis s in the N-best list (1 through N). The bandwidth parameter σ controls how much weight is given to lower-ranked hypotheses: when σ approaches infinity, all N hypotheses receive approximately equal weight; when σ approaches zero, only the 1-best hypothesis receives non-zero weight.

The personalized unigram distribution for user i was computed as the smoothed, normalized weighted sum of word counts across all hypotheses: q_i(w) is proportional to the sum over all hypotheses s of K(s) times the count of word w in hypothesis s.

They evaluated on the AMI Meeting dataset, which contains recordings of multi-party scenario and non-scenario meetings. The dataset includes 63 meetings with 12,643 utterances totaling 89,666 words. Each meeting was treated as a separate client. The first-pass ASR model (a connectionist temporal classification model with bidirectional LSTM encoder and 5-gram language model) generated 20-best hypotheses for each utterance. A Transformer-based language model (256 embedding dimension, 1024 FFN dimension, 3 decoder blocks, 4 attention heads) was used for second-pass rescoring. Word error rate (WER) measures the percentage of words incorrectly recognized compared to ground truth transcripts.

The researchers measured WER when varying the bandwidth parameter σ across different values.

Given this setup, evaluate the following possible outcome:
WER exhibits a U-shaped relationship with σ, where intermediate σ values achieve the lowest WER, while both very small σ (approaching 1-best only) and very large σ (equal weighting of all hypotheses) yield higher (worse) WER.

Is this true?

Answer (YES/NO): YES